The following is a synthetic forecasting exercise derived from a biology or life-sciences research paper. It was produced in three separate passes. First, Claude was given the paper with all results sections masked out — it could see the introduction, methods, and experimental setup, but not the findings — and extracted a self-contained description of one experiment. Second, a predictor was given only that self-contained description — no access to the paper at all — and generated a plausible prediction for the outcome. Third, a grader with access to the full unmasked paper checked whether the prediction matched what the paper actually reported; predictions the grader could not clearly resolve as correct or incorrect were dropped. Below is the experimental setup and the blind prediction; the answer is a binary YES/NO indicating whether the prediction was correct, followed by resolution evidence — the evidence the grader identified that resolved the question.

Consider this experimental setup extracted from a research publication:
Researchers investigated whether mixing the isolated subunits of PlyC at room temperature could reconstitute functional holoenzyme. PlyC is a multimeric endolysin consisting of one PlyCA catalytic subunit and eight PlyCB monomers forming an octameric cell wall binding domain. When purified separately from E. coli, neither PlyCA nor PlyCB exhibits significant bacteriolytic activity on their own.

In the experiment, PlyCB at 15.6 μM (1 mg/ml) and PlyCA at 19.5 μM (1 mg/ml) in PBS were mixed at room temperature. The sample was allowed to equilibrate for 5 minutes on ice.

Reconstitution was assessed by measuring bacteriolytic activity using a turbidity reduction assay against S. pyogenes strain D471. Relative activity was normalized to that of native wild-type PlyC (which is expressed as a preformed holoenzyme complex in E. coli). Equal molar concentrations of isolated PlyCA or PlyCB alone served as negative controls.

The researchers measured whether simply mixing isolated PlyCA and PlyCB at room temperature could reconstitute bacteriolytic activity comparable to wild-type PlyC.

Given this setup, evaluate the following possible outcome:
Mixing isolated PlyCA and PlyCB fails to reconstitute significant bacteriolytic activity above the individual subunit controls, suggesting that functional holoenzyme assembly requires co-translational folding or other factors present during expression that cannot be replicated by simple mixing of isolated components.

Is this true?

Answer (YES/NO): YES